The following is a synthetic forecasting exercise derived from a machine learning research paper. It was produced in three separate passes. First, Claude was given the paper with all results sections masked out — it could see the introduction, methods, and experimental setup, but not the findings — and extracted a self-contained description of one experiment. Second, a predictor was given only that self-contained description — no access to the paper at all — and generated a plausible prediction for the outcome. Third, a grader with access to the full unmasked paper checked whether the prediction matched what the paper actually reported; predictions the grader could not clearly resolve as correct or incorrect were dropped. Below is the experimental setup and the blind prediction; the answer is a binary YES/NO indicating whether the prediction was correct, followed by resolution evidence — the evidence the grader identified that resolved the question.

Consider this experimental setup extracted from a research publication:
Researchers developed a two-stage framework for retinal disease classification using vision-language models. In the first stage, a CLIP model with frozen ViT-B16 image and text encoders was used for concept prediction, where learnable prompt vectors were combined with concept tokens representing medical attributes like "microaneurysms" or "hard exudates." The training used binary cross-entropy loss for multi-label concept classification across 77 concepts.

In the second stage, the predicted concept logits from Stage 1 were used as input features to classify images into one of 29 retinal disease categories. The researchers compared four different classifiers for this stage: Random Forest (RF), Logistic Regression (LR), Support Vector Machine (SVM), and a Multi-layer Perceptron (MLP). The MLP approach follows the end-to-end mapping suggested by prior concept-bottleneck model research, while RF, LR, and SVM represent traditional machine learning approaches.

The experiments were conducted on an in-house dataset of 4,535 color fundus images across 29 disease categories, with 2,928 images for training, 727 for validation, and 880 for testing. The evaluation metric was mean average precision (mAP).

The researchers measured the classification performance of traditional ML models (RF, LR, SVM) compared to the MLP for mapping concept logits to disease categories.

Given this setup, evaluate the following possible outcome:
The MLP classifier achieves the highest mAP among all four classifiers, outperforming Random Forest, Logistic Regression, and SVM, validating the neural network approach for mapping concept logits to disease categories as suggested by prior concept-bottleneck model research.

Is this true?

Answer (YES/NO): NO